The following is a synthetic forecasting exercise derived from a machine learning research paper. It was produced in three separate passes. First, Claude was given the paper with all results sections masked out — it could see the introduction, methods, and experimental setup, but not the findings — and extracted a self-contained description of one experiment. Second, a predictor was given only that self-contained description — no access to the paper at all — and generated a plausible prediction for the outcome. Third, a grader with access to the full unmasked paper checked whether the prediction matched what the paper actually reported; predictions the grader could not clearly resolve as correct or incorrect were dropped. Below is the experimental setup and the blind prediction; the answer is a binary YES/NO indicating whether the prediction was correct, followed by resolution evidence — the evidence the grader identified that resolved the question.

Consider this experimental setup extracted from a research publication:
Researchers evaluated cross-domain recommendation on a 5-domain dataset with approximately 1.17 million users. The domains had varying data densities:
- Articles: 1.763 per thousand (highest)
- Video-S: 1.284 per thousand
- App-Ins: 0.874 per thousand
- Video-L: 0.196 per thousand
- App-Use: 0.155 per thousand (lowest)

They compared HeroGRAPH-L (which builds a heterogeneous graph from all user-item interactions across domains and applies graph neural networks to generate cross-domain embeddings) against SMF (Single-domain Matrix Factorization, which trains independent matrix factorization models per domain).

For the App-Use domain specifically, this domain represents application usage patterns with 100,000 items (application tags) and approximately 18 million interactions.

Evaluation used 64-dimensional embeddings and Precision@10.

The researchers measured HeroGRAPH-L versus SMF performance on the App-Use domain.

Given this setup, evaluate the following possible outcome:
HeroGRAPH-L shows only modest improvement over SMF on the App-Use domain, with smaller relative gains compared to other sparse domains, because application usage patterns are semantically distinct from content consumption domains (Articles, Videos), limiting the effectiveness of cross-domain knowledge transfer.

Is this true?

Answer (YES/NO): NO